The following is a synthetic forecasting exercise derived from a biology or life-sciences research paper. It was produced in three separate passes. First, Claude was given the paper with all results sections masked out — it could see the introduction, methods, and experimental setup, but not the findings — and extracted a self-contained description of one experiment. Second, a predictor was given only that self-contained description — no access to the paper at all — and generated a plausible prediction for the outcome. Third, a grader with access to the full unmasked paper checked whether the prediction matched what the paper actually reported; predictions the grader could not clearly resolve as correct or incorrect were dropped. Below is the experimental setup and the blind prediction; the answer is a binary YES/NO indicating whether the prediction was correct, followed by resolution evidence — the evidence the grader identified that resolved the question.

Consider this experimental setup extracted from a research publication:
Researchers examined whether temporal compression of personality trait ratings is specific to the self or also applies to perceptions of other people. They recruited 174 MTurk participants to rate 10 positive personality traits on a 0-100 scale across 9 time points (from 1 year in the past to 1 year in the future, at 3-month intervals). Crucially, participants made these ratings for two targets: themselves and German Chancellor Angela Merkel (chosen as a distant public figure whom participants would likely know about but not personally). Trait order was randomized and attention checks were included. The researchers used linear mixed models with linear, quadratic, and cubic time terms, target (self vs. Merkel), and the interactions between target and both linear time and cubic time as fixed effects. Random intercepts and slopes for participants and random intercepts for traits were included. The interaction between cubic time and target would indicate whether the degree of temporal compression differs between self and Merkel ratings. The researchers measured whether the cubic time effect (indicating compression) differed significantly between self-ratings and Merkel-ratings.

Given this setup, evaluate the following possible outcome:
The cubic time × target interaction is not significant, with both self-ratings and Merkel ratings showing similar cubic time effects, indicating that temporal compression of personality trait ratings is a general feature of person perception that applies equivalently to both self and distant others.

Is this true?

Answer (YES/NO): NO